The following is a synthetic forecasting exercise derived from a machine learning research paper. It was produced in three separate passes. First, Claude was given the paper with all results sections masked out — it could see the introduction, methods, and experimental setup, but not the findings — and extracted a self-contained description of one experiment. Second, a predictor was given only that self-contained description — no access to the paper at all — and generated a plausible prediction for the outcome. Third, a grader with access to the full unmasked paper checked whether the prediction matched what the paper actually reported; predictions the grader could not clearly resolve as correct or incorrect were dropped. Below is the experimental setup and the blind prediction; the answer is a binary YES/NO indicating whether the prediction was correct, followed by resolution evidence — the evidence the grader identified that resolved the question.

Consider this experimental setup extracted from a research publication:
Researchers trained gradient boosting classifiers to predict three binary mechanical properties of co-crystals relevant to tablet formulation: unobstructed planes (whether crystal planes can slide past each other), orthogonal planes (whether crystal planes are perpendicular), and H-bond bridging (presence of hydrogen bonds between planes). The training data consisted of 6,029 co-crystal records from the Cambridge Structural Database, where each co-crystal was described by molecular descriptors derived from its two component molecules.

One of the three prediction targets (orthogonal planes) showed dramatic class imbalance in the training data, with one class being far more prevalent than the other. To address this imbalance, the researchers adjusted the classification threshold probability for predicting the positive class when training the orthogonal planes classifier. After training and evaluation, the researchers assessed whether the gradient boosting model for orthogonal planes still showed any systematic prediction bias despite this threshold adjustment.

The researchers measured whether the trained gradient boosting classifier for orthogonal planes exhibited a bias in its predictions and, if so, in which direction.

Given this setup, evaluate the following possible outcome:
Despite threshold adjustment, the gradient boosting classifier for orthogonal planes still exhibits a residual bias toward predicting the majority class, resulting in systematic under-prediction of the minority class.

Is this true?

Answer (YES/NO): YES